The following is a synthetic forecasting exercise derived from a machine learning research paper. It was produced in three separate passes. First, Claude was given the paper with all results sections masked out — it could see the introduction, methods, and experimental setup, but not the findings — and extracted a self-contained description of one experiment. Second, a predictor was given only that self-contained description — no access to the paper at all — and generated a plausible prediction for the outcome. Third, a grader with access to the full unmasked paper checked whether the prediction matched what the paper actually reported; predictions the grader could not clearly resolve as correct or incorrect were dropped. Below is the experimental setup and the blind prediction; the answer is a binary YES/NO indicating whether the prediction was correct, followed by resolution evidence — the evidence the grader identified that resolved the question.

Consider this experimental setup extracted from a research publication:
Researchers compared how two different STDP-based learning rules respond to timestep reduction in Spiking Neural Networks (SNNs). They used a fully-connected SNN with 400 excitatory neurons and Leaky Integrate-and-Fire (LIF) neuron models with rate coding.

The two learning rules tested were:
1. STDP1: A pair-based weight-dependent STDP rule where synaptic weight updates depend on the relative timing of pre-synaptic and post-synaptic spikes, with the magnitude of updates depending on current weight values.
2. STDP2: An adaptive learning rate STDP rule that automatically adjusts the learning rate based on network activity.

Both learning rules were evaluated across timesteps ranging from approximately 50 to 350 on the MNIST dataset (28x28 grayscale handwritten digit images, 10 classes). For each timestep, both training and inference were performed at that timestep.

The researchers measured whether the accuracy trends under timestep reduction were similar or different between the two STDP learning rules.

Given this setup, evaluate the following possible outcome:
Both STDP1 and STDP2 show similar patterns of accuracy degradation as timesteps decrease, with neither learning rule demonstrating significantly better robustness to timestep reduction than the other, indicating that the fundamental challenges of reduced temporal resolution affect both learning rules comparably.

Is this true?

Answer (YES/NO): NO